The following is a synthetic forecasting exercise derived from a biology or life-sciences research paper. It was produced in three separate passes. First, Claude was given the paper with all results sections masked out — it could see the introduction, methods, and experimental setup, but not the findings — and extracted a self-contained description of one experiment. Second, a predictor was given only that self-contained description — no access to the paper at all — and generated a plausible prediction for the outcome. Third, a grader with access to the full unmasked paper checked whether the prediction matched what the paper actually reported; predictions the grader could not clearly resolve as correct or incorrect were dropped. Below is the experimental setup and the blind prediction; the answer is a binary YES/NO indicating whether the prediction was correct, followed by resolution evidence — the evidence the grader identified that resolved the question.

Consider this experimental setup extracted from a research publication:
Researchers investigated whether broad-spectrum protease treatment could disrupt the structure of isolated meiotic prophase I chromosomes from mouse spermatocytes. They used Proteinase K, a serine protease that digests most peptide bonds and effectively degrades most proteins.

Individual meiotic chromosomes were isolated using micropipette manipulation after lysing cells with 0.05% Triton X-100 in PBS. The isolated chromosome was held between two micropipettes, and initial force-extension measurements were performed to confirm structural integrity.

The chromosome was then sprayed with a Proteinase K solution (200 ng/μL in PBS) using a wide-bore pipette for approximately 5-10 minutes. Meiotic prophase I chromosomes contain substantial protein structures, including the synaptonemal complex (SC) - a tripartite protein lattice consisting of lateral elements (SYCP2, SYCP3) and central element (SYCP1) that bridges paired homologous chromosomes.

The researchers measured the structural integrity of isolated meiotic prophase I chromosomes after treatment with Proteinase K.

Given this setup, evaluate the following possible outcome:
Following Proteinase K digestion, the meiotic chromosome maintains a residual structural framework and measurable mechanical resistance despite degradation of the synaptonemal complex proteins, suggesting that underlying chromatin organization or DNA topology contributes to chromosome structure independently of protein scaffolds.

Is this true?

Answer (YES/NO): YES